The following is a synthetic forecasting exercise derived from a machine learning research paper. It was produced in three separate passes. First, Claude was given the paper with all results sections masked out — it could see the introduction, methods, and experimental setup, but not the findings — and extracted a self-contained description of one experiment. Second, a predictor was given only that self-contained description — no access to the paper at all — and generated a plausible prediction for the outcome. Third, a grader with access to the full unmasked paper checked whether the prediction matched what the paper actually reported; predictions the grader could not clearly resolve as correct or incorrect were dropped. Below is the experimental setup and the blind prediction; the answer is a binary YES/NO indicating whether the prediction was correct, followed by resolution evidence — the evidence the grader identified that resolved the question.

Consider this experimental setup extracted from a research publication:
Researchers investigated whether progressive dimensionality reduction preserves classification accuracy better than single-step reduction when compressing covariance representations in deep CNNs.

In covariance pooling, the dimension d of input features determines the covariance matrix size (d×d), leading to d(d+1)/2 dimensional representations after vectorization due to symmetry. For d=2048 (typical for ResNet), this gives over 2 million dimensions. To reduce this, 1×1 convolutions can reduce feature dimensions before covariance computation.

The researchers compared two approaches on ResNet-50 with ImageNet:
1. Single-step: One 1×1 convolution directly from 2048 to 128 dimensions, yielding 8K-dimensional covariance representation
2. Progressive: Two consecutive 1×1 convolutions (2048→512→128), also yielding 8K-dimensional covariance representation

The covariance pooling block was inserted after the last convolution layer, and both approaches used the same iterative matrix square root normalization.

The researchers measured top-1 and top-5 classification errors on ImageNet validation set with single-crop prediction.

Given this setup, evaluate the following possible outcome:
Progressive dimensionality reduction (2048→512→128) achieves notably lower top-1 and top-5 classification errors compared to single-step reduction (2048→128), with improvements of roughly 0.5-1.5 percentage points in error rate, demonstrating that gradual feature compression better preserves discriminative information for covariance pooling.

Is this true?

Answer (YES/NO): NO